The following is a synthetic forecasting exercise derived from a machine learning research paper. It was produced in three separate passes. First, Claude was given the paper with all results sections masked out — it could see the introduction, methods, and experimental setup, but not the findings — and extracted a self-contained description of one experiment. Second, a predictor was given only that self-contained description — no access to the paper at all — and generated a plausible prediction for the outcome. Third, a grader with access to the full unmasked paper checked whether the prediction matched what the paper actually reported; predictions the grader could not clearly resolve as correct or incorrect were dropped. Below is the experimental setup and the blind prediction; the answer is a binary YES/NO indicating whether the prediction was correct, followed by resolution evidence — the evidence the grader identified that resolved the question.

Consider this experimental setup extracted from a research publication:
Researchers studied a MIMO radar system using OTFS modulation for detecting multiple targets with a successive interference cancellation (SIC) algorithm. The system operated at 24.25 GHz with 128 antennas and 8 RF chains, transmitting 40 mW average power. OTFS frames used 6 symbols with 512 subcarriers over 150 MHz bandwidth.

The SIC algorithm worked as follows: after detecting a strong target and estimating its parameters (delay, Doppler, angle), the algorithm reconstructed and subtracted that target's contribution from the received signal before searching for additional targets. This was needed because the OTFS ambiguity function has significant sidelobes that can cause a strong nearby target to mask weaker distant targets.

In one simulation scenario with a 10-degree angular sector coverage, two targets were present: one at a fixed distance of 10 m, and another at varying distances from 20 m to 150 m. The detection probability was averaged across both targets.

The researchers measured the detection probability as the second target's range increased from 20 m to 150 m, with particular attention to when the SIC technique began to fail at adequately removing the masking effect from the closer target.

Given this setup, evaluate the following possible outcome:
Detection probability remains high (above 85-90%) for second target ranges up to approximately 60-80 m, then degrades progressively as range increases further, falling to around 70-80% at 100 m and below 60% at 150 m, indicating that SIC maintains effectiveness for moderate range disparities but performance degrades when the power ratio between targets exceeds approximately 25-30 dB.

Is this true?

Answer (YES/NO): NO